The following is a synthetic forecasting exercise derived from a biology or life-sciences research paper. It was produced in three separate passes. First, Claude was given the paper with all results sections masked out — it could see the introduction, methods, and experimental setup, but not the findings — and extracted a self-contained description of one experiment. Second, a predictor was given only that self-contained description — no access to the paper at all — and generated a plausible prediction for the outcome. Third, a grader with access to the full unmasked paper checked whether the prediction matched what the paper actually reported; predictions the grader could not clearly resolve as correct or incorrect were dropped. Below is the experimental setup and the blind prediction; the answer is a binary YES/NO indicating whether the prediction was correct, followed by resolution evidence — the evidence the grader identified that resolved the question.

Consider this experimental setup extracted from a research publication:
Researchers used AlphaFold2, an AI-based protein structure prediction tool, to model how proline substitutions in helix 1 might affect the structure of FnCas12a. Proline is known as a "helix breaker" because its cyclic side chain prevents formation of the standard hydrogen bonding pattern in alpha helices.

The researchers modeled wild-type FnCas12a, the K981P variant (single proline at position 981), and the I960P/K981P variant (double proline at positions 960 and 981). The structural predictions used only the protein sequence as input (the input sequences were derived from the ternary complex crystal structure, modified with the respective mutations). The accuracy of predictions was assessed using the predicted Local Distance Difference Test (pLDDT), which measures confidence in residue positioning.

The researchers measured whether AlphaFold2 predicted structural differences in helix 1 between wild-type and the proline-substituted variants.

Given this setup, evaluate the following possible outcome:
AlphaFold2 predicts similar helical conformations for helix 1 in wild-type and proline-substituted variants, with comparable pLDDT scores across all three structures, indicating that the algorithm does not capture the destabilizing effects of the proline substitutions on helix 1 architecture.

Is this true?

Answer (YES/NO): YES